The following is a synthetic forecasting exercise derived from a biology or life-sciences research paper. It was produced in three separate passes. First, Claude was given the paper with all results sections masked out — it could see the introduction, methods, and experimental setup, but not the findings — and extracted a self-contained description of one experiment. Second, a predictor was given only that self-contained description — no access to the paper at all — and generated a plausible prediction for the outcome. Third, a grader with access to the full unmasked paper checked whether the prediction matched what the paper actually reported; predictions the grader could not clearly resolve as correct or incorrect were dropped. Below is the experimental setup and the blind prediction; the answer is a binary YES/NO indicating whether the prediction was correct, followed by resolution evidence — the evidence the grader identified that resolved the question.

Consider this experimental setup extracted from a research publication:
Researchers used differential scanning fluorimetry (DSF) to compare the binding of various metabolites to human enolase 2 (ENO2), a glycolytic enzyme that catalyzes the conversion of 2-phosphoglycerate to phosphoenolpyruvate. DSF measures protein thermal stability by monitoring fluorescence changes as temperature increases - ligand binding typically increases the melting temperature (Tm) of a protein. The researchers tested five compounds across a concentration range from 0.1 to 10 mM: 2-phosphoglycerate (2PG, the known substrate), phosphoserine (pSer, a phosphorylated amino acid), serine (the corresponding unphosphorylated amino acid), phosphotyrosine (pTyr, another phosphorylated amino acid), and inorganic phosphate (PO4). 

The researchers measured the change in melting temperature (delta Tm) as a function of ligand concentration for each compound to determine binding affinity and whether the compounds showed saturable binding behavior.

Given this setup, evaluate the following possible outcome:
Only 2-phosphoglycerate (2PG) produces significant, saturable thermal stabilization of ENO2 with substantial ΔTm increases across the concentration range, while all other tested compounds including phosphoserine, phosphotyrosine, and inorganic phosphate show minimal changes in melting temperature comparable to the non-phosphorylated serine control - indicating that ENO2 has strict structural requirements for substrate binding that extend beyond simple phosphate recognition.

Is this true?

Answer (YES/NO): NO